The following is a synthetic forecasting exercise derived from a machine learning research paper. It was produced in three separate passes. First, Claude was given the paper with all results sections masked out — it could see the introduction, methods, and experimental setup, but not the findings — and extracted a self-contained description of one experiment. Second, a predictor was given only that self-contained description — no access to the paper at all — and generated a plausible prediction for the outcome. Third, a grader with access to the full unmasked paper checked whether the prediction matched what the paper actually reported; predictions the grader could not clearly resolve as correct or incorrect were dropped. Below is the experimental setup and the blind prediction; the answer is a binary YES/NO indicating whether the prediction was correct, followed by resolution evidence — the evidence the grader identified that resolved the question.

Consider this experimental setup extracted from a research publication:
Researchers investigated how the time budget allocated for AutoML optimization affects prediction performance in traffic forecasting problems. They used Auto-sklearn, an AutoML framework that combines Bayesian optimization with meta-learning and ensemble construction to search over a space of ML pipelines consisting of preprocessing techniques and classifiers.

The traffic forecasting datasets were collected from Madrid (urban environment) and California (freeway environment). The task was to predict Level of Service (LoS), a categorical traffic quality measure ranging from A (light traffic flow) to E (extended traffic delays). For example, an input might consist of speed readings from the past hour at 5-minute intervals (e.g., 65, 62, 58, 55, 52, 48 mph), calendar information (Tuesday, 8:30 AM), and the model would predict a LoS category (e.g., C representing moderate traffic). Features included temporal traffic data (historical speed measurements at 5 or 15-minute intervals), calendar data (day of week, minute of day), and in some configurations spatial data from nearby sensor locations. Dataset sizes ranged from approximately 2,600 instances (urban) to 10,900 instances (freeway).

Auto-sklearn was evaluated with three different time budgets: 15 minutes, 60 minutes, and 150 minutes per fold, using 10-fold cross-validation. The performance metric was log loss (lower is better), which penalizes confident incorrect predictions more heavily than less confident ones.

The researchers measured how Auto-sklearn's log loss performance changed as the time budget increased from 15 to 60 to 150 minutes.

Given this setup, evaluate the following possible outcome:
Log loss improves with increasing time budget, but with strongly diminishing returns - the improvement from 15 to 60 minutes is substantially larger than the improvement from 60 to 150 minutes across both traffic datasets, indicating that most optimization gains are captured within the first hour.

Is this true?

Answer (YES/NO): NO